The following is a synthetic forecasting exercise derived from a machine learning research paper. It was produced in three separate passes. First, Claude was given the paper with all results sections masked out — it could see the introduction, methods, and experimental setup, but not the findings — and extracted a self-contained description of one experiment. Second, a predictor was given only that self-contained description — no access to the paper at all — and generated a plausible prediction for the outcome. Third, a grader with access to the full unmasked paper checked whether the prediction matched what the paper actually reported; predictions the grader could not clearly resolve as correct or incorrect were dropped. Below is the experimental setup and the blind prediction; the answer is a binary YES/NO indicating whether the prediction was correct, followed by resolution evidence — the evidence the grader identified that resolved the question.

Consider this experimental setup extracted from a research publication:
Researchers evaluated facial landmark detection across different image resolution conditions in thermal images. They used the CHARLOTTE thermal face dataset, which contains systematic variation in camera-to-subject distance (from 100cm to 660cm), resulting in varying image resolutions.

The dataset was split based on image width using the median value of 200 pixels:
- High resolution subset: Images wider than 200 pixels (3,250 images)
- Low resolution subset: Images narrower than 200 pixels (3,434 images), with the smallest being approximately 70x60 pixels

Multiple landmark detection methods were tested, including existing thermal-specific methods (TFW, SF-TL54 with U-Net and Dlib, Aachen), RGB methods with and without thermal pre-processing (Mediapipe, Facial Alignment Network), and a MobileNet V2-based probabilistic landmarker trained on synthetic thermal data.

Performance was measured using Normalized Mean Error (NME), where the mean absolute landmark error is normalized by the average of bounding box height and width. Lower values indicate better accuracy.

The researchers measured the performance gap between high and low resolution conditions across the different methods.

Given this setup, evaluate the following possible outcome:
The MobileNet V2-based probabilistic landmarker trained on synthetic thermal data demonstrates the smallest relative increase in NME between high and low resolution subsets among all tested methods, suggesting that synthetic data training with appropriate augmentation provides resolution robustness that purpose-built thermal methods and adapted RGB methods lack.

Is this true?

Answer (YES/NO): NO